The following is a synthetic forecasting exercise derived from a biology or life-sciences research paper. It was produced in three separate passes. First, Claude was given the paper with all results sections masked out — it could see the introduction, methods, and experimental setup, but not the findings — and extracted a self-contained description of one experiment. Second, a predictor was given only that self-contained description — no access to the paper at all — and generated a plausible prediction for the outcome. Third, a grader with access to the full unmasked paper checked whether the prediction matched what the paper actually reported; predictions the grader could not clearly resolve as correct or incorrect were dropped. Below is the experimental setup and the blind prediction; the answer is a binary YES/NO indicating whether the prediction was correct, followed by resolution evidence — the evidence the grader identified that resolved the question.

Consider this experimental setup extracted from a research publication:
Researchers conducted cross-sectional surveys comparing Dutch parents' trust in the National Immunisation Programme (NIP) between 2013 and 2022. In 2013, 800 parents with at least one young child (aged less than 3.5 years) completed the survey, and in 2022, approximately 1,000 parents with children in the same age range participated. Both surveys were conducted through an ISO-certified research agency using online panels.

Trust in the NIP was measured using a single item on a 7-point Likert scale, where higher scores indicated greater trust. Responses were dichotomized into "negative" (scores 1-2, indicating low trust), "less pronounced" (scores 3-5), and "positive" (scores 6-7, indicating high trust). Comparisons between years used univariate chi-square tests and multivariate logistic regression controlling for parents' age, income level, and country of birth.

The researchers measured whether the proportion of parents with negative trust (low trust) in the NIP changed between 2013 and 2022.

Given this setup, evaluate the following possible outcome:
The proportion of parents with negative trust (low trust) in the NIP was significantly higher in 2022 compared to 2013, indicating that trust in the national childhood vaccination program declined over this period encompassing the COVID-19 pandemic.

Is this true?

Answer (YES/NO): YES